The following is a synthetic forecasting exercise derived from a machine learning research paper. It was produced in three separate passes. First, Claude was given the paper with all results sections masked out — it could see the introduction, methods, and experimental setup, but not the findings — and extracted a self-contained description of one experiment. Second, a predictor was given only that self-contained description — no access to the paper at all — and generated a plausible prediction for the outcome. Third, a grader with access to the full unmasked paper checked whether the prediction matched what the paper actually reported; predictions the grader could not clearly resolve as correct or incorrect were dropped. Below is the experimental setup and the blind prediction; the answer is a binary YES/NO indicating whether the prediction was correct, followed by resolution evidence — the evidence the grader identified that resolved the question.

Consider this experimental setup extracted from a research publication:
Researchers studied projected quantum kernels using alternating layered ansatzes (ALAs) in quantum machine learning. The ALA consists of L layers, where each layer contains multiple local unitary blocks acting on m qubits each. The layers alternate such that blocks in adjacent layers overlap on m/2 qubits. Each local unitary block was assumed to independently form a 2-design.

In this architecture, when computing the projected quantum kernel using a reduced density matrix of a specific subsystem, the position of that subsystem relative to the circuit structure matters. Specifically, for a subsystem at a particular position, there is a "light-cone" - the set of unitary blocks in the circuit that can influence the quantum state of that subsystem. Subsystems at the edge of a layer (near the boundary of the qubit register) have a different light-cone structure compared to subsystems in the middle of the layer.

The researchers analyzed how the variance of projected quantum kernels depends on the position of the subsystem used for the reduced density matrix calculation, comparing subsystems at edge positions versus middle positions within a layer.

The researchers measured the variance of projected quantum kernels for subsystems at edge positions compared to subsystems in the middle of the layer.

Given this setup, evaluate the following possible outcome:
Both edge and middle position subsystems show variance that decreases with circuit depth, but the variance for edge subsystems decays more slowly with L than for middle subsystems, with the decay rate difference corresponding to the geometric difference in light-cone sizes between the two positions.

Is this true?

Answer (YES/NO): NO